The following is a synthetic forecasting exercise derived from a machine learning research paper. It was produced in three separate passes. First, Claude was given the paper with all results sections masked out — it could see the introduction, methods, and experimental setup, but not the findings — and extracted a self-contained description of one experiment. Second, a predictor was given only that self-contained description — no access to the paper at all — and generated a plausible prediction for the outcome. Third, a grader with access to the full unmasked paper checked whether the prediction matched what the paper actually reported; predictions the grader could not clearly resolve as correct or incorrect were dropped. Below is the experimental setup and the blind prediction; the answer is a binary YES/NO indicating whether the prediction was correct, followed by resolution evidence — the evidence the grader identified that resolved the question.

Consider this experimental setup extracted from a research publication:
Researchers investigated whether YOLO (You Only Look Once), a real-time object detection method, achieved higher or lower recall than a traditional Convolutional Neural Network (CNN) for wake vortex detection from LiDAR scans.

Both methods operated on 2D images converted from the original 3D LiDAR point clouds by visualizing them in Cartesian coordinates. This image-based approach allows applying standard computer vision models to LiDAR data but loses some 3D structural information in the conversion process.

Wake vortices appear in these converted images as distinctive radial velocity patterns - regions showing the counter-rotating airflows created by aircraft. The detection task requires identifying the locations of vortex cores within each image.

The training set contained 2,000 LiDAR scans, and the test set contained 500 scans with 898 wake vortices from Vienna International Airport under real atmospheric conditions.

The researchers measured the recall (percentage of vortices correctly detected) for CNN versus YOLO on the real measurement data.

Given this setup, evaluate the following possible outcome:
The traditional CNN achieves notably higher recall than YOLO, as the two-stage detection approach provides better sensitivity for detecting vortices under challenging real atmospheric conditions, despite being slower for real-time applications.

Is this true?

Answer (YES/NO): NO